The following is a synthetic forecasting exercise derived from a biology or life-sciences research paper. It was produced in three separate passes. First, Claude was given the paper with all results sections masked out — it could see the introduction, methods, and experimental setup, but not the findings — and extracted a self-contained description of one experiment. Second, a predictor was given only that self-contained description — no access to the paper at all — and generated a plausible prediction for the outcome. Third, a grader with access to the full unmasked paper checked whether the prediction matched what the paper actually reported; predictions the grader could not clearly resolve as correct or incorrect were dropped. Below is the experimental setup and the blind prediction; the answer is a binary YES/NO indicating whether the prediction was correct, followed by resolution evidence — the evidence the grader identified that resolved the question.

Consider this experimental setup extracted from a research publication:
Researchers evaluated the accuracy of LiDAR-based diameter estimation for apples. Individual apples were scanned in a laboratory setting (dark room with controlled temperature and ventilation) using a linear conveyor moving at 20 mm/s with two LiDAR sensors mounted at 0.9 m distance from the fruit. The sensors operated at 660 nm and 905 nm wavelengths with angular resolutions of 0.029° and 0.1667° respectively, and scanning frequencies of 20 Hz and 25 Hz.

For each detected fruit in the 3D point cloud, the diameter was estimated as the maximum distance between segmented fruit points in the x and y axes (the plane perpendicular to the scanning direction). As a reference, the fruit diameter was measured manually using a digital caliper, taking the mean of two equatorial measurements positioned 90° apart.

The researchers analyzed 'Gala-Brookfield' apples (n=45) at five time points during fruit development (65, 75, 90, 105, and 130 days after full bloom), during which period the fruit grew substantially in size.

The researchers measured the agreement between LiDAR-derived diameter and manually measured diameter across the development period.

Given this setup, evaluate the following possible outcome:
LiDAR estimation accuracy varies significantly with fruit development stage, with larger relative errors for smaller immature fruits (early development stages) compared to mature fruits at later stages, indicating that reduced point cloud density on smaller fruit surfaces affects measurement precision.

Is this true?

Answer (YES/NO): YES